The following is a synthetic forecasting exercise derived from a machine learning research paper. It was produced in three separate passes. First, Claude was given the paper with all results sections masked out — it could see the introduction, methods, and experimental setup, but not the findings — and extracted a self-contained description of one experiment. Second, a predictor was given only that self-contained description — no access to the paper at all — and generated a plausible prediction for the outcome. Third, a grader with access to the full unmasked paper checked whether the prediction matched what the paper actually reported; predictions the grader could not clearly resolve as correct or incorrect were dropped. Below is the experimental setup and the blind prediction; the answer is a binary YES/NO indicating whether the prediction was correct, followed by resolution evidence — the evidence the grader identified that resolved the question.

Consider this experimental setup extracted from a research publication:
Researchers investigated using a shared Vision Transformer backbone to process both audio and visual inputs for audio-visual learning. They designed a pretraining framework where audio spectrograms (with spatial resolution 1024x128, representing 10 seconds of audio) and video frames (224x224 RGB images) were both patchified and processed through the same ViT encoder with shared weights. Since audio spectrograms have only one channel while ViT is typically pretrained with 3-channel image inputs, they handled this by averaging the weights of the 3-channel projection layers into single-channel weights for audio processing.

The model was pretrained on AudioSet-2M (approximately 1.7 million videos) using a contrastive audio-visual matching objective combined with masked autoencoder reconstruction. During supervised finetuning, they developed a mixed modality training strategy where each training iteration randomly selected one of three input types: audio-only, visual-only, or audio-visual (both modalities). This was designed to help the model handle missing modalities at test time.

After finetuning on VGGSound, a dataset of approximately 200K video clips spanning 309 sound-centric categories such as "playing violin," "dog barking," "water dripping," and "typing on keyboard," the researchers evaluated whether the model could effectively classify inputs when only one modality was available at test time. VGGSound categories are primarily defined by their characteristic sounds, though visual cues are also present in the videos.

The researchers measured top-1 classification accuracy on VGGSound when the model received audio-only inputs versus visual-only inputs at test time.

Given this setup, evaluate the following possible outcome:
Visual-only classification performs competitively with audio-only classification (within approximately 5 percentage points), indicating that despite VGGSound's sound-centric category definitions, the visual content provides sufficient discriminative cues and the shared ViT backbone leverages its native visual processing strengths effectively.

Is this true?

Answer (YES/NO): NO